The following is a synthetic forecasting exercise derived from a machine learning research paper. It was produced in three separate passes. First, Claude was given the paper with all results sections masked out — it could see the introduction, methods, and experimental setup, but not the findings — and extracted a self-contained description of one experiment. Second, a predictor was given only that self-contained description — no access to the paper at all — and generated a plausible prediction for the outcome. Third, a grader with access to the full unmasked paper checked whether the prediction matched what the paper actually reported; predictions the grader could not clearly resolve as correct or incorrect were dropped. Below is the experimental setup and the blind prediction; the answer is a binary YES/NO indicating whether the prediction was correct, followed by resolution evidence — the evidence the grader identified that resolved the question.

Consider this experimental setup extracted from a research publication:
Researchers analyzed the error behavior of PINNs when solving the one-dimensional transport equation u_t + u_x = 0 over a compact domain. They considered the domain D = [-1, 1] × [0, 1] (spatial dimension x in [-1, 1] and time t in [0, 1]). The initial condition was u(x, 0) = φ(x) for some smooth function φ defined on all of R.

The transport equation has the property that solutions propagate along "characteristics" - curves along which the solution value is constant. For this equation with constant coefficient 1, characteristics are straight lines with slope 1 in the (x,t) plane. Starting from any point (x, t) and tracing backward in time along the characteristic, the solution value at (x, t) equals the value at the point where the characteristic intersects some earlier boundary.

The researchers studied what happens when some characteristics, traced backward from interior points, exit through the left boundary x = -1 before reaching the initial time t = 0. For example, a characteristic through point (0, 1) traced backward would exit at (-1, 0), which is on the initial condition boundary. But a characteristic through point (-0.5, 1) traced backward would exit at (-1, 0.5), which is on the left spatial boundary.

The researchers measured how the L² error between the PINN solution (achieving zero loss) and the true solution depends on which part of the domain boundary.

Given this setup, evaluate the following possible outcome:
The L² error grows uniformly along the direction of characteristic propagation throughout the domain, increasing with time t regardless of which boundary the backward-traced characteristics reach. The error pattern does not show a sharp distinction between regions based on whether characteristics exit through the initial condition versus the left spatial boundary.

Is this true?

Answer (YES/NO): NO